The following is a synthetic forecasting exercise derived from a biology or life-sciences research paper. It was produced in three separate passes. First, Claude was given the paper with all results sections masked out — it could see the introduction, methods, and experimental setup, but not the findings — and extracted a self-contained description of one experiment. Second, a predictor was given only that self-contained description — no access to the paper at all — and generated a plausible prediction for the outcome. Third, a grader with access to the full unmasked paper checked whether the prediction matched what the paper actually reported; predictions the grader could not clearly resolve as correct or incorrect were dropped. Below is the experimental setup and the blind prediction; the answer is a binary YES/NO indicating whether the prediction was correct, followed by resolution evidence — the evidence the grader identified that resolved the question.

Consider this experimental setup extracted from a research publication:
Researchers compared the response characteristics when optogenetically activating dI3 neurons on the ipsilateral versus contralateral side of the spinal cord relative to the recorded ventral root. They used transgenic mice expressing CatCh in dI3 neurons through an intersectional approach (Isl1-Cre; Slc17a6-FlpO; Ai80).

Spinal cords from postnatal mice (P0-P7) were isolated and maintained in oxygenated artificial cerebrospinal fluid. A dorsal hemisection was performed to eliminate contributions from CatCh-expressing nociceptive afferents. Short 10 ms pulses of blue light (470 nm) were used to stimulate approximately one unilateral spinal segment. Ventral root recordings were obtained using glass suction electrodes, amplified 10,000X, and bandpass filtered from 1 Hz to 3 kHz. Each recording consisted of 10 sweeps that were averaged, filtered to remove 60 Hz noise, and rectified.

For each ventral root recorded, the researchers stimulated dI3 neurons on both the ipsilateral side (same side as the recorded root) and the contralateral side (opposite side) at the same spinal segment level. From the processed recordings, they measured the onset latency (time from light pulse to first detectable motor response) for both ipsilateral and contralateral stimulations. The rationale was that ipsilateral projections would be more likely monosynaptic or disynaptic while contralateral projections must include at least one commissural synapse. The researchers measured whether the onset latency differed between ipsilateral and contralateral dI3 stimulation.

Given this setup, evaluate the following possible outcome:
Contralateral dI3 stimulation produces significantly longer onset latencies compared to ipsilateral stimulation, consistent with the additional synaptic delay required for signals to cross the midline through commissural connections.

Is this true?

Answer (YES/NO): YES